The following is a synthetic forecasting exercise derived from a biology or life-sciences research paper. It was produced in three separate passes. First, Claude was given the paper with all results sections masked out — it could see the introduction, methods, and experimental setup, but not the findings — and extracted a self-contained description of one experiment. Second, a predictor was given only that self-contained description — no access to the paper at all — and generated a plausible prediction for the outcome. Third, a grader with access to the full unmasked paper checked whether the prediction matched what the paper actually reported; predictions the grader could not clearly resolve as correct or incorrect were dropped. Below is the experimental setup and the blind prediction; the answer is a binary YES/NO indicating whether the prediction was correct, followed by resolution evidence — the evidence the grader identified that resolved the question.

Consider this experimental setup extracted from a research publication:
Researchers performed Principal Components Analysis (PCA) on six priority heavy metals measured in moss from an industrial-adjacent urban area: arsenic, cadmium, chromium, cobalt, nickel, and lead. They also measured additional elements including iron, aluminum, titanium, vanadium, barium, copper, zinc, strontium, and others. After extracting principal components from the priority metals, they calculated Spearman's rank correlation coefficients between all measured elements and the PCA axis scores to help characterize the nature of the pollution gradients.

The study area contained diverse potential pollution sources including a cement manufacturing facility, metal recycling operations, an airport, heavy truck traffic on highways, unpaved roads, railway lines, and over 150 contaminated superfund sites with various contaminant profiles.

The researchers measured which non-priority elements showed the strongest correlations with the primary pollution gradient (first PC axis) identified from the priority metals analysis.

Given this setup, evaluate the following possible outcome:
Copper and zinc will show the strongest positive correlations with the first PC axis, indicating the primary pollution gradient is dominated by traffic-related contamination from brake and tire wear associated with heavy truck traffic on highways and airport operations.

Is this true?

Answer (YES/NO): NO